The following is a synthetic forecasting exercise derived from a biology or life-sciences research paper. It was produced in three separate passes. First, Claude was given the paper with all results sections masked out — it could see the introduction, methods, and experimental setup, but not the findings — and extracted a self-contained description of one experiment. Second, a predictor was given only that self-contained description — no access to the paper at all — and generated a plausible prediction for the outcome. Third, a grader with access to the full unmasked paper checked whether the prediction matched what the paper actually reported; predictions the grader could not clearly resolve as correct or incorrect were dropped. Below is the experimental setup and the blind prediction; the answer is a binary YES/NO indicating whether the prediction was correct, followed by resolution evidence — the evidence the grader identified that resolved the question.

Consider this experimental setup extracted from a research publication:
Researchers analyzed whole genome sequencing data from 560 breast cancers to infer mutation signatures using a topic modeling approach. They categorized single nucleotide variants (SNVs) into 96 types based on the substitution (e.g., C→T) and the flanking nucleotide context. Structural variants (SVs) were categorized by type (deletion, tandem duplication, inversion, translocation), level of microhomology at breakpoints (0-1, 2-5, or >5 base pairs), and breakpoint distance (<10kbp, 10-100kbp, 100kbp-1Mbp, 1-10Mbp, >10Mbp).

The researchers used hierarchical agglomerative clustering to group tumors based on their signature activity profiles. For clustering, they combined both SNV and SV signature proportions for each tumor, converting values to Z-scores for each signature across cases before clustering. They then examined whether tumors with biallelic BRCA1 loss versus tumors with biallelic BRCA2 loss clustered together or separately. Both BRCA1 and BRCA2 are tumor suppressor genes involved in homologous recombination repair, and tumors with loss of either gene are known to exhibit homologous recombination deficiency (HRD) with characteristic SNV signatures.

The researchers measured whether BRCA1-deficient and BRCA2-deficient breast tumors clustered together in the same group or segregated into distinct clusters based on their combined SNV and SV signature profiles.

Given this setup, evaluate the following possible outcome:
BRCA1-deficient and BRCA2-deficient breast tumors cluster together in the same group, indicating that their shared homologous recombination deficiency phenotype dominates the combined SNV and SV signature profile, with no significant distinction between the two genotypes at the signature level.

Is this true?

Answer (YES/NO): NO